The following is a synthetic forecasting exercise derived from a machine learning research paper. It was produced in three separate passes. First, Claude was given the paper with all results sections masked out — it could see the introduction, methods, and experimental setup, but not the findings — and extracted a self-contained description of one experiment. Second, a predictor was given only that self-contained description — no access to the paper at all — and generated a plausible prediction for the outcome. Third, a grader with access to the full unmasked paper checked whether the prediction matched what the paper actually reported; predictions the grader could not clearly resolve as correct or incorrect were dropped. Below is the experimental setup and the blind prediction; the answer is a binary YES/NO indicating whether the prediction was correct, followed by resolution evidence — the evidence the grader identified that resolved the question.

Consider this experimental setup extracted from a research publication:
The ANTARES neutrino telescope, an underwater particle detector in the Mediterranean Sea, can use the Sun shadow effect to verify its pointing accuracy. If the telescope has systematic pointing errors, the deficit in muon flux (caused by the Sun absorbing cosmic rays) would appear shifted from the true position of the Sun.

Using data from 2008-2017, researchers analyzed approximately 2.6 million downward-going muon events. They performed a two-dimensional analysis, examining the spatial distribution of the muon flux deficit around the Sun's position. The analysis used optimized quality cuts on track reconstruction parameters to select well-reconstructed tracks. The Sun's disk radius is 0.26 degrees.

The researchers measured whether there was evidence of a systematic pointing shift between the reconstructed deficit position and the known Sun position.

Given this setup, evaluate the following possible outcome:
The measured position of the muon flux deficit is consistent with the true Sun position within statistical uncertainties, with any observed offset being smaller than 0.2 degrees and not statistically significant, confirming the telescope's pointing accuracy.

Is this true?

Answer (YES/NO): NO